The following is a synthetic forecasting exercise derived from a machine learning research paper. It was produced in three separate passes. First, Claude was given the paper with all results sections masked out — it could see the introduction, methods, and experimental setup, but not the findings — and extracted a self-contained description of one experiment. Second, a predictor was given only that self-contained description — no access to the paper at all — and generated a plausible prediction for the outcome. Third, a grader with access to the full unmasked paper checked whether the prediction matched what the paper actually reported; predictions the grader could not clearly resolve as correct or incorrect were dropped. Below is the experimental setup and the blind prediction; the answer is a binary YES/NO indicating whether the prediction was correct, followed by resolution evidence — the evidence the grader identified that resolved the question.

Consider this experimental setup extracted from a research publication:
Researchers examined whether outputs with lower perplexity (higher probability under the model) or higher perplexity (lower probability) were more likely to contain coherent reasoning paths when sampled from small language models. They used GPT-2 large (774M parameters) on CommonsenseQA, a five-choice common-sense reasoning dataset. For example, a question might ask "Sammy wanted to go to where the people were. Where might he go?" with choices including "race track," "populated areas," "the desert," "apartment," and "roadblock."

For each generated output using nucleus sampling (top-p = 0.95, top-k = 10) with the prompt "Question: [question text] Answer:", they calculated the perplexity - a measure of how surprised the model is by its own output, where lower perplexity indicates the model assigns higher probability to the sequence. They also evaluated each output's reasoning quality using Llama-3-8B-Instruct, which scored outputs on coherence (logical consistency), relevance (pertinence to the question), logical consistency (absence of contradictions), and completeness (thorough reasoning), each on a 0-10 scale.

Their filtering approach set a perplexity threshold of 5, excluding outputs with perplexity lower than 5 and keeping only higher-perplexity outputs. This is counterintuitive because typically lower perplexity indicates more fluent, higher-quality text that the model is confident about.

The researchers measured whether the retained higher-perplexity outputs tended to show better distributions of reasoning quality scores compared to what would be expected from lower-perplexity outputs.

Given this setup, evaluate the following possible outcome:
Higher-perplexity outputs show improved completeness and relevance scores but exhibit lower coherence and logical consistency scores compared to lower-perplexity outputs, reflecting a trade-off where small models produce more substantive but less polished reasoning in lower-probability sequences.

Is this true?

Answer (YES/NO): NO